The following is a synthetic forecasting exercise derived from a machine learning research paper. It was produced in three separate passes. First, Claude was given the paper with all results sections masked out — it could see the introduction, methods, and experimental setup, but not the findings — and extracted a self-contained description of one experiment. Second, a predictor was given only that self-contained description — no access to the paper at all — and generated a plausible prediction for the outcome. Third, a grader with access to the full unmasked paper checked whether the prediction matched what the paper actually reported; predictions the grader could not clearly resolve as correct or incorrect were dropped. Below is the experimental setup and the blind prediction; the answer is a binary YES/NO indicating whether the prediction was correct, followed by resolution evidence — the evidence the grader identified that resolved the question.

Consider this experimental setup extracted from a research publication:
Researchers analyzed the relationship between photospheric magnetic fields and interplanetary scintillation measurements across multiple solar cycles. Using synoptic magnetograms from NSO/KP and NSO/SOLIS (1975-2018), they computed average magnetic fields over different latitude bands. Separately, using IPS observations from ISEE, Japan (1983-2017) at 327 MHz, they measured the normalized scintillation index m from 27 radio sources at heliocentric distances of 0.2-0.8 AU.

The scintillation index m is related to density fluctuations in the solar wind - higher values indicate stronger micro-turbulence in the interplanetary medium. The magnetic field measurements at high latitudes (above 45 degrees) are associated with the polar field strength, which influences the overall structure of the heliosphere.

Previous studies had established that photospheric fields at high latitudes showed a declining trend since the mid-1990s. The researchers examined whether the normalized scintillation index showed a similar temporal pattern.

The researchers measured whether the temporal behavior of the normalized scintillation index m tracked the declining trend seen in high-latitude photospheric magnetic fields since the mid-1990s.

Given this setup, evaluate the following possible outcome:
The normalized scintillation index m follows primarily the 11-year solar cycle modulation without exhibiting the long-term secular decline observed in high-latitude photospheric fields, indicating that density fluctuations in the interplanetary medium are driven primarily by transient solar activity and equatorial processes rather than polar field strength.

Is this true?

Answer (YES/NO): NO